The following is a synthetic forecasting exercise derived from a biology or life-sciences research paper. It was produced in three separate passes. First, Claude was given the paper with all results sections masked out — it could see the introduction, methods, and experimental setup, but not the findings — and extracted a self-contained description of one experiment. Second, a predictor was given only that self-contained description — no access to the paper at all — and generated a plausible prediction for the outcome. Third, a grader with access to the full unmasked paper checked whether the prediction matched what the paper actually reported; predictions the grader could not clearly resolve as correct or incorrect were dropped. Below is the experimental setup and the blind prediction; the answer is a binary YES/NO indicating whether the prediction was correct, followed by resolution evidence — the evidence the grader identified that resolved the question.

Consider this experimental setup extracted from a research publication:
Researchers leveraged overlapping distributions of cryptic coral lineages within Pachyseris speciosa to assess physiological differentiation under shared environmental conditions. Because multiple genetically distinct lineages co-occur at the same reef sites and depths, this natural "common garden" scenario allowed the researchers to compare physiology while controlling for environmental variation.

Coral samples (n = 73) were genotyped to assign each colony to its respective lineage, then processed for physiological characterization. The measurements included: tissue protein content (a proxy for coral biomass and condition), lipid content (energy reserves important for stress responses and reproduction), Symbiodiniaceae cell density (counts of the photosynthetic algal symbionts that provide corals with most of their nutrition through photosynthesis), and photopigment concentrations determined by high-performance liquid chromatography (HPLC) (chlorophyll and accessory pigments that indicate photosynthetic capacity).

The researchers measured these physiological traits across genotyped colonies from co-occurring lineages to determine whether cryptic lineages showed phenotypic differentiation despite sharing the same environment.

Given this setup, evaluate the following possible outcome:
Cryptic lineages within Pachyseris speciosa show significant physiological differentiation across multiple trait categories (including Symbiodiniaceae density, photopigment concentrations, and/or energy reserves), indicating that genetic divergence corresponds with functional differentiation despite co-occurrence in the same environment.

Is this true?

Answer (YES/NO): YES